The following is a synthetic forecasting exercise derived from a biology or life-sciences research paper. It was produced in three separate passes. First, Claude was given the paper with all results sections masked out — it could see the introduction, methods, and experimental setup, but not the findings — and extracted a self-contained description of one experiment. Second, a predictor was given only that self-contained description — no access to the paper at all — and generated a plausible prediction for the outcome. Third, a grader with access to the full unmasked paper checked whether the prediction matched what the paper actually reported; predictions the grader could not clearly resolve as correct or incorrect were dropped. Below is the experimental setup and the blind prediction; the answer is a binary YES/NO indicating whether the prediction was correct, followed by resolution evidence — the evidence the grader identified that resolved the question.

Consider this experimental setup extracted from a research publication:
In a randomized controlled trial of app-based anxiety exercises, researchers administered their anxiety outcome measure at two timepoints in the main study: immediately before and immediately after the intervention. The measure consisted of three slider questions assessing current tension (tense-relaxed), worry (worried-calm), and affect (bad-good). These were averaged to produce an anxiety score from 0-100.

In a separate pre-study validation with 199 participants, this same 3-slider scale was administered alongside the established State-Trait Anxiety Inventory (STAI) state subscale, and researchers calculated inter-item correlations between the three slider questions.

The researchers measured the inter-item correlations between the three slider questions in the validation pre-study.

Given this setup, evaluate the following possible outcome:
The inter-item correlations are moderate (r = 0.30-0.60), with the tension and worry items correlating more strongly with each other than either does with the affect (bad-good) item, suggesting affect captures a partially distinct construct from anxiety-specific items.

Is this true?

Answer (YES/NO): NO